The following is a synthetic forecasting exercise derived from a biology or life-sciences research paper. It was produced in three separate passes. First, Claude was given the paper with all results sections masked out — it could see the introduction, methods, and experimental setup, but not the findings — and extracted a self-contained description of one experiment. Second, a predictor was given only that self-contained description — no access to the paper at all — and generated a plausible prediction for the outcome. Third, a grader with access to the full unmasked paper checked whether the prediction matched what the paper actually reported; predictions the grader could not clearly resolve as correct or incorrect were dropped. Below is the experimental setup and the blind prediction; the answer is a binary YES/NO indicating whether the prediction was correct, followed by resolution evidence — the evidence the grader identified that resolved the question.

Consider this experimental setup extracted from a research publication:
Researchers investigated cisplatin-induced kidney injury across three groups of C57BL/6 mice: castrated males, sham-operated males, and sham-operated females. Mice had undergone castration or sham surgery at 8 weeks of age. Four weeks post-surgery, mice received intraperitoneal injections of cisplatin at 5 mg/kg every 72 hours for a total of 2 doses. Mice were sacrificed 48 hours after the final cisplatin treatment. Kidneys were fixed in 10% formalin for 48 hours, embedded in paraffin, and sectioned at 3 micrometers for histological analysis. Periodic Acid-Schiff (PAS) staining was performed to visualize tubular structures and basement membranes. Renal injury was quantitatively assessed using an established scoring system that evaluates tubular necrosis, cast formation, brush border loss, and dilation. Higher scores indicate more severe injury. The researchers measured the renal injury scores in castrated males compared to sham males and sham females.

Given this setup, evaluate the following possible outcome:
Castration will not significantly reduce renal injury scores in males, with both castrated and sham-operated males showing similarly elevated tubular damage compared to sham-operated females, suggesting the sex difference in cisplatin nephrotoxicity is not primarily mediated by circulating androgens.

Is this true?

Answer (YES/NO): NO